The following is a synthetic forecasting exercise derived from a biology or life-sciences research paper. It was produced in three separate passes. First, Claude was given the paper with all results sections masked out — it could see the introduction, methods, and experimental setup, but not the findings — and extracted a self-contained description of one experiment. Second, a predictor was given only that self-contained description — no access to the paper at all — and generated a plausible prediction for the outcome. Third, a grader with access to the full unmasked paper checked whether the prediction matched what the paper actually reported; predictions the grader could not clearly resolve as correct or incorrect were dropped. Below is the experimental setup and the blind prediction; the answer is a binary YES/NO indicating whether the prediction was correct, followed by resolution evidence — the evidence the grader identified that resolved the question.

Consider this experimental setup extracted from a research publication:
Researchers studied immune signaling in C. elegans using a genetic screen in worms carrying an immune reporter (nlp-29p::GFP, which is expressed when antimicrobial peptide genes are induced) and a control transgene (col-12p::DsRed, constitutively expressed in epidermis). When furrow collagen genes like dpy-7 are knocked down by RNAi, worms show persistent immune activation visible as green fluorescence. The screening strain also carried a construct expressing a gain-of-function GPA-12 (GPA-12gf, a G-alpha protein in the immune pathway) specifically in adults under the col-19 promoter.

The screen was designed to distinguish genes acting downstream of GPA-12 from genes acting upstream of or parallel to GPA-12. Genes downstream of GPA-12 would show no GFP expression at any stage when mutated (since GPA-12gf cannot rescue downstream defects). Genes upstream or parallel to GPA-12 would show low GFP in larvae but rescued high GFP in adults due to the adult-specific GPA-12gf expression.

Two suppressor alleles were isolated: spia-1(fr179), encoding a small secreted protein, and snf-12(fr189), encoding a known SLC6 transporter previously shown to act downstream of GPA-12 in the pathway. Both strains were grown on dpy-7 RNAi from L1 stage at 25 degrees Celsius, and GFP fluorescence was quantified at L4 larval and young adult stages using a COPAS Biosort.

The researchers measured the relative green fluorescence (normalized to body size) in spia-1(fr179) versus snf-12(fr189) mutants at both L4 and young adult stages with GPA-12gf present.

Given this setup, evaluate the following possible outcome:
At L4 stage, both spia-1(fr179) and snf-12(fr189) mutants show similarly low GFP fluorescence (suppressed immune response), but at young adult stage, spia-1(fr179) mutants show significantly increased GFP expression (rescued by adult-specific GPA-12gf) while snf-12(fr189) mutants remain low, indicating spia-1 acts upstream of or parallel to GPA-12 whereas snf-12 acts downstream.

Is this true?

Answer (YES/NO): YES